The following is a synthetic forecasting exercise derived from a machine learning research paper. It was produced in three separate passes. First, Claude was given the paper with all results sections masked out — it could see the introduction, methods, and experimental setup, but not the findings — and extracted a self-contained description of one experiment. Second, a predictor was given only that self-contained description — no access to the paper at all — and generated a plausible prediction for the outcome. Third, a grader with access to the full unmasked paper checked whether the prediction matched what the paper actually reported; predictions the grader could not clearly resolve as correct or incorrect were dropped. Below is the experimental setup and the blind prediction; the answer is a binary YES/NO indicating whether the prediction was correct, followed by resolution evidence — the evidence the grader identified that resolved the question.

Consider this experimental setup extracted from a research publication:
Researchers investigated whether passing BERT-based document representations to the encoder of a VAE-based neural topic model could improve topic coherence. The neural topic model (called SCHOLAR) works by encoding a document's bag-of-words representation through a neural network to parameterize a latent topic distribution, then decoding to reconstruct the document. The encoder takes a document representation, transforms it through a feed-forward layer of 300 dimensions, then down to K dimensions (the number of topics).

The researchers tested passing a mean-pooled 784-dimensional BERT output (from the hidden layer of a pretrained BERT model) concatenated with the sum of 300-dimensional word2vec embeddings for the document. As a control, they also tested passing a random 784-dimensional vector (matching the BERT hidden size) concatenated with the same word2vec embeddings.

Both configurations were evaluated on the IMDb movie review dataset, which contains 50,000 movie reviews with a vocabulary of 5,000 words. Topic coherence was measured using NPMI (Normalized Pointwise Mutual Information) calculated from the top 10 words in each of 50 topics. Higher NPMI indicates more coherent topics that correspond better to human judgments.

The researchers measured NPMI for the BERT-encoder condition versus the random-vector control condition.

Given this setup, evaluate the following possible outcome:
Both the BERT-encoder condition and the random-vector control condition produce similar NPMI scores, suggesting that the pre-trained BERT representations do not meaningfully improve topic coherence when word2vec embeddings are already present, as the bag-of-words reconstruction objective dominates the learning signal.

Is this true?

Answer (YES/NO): YES